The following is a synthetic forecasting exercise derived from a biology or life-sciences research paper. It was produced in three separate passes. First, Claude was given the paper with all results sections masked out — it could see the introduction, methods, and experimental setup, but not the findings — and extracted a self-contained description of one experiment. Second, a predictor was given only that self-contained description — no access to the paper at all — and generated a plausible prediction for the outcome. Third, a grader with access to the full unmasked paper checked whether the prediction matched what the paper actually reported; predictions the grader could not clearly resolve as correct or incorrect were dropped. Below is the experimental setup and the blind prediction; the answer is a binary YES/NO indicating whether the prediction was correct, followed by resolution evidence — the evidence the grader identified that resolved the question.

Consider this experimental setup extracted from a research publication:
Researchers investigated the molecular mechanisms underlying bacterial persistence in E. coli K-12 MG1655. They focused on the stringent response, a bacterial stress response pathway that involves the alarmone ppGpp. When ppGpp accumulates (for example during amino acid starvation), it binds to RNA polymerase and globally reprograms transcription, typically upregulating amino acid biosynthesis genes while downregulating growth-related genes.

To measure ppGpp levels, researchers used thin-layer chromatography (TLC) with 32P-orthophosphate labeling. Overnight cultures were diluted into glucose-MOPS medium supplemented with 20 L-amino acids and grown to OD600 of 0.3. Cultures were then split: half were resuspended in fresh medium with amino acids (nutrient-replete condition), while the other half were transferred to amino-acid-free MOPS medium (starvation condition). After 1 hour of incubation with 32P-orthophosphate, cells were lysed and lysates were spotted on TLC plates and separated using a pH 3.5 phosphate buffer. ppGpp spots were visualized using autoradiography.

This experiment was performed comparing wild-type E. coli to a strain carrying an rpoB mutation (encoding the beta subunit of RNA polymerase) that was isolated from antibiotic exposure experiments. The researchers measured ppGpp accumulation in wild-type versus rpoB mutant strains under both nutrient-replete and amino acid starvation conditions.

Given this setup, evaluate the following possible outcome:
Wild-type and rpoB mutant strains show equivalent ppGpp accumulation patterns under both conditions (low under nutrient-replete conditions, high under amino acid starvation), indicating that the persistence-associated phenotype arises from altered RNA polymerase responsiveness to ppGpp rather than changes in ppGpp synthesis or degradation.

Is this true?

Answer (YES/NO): YES